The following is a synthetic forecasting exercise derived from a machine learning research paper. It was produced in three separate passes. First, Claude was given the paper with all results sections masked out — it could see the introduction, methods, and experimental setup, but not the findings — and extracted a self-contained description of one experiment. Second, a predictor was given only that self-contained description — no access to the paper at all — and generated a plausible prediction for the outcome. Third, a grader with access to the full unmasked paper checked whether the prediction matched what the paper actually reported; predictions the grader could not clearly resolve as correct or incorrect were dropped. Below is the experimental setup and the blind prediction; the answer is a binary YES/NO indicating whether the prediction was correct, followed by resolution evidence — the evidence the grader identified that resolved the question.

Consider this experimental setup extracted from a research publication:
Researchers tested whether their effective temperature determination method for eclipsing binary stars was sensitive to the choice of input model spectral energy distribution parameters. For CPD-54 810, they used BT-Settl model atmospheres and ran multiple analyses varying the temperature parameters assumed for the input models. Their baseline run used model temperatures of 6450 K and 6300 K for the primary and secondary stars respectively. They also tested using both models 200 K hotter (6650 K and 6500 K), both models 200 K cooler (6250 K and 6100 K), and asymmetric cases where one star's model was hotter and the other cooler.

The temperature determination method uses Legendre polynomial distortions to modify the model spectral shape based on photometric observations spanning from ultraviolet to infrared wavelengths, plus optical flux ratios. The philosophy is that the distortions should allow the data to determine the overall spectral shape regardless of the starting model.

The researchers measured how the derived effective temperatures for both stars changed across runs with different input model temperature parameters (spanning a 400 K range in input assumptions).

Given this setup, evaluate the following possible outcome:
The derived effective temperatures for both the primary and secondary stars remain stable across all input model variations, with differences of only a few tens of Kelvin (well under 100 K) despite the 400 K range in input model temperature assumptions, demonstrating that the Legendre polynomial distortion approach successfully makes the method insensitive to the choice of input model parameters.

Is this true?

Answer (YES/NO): YES